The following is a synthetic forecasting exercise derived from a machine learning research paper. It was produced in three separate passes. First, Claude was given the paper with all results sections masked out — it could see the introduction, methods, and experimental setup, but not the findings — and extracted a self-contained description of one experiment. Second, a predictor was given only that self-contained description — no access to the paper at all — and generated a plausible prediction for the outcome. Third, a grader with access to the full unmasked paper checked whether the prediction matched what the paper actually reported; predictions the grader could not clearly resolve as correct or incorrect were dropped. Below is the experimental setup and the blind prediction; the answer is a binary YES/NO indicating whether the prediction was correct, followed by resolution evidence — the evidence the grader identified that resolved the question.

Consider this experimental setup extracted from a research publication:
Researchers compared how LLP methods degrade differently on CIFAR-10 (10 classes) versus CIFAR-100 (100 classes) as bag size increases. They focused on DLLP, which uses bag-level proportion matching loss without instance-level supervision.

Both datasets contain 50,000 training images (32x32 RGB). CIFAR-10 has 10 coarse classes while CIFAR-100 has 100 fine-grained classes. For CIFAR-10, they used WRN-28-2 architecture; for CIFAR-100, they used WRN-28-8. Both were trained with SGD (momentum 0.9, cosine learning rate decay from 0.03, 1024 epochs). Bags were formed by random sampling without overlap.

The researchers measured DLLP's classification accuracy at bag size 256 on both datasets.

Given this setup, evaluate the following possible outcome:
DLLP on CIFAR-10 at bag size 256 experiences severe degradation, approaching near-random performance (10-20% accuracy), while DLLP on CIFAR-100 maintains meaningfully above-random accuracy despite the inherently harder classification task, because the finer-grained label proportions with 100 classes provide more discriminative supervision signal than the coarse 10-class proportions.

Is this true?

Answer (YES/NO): NO